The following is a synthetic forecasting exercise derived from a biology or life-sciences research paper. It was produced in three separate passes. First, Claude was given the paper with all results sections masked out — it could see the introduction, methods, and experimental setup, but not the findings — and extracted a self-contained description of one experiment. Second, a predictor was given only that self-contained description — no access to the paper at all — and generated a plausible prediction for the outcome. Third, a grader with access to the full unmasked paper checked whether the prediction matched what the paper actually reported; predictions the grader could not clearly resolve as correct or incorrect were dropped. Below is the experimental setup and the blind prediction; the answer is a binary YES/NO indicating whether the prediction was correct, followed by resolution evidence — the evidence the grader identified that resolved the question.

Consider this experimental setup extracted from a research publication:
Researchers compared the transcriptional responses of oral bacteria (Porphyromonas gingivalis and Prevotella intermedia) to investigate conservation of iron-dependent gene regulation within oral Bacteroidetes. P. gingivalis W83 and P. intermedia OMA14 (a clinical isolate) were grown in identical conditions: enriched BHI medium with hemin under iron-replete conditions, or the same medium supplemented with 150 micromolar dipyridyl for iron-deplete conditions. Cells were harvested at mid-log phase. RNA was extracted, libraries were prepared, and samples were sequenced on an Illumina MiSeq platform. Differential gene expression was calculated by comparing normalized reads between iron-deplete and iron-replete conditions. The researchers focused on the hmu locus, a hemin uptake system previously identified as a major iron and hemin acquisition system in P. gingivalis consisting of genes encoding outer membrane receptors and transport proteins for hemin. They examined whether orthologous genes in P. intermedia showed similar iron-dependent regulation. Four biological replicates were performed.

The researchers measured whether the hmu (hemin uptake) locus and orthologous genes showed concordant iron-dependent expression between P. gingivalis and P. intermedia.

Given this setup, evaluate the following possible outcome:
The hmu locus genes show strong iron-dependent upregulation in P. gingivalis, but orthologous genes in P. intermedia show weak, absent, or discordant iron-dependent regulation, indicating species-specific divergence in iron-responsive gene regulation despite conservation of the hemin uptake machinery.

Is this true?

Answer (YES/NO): NO